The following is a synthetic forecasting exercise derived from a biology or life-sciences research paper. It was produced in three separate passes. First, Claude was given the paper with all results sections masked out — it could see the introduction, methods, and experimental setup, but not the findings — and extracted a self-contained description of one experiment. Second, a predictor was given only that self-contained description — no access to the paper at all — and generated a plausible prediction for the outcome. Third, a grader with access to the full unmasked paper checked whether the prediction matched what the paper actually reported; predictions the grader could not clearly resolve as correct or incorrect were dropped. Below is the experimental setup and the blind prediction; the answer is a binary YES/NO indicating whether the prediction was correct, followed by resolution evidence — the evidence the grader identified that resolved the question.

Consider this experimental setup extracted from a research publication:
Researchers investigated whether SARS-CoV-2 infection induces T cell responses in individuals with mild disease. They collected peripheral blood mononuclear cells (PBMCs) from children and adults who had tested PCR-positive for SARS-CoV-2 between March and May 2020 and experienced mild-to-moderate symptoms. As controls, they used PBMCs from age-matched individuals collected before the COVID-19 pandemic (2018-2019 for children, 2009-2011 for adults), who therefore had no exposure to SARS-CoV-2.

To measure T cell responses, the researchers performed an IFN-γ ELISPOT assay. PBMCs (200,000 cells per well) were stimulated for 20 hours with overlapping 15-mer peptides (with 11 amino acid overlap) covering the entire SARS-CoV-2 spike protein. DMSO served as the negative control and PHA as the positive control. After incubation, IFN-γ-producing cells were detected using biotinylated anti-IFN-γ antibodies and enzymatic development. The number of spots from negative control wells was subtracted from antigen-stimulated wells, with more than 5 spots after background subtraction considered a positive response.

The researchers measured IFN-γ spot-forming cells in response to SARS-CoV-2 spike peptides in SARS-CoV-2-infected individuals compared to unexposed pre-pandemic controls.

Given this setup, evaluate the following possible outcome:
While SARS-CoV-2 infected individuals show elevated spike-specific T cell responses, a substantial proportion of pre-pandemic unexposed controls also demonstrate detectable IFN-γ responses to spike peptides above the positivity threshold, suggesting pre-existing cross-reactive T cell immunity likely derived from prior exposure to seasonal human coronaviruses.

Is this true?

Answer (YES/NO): NO